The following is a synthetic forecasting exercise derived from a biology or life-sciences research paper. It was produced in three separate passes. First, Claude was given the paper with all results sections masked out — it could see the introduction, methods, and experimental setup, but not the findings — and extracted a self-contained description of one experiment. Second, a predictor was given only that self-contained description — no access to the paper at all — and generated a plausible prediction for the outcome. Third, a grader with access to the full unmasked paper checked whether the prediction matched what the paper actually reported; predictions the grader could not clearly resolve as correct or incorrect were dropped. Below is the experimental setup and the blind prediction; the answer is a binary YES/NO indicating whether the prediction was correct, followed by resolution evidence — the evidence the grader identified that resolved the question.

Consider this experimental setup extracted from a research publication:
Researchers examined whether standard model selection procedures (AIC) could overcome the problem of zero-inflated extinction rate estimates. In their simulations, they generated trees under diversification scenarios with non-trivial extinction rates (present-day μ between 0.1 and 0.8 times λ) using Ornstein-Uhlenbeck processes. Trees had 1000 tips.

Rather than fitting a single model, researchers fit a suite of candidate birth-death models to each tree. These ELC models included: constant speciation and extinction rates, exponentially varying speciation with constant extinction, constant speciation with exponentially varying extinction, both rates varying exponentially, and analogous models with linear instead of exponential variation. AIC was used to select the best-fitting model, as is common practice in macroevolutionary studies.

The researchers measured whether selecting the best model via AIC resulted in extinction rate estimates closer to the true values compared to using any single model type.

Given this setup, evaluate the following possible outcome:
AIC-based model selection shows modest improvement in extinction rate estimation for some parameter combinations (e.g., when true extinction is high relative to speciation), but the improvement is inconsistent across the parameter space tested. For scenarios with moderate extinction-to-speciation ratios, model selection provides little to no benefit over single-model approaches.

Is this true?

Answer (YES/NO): NO